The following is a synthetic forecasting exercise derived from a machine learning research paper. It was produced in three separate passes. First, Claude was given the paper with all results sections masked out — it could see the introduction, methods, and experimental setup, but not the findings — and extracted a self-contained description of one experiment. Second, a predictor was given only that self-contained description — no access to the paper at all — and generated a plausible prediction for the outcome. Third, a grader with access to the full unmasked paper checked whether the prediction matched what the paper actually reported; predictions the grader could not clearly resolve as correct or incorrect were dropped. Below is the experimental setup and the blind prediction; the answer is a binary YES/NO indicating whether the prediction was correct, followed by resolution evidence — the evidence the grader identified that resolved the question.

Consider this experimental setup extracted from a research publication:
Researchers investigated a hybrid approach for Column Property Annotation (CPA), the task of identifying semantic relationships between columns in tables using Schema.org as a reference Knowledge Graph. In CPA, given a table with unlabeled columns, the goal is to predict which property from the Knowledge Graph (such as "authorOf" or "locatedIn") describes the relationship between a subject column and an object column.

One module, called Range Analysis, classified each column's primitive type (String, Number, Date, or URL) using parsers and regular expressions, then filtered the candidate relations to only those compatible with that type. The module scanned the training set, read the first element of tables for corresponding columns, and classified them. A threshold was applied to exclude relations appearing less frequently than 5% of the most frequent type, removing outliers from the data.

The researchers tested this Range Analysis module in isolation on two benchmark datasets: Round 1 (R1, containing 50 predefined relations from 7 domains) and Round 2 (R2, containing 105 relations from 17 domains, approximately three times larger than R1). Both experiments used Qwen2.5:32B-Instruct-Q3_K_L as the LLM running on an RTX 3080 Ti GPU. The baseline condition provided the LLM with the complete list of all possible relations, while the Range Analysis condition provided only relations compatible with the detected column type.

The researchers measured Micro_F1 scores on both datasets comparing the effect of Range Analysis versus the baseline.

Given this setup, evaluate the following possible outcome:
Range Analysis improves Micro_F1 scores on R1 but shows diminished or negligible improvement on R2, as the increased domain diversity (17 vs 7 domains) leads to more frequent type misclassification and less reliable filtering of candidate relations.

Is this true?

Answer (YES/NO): NO